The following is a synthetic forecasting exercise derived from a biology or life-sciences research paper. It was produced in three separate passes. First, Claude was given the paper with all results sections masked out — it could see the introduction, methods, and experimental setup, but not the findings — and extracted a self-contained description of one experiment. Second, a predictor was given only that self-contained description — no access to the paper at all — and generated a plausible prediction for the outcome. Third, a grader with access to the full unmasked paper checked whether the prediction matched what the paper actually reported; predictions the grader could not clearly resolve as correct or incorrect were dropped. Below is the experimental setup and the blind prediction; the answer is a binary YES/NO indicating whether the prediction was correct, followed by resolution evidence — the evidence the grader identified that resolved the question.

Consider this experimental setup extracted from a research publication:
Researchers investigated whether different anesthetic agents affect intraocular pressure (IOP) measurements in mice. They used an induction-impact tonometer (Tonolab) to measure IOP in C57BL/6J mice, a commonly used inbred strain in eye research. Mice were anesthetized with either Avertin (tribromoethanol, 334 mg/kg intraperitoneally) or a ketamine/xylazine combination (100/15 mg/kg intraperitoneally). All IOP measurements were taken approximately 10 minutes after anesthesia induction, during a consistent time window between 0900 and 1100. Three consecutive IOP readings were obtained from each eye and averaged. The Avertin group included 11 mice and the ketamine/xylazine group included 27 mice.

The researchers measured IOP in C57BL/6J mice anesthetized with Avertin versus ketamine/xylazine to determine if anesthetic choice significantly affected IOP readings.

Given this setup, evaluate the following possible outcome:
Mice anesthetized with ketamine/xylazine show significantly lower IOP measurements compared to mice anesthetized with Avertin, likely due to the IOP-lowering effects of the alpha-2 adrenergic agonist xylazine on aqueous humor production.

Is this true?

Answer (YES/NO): NO